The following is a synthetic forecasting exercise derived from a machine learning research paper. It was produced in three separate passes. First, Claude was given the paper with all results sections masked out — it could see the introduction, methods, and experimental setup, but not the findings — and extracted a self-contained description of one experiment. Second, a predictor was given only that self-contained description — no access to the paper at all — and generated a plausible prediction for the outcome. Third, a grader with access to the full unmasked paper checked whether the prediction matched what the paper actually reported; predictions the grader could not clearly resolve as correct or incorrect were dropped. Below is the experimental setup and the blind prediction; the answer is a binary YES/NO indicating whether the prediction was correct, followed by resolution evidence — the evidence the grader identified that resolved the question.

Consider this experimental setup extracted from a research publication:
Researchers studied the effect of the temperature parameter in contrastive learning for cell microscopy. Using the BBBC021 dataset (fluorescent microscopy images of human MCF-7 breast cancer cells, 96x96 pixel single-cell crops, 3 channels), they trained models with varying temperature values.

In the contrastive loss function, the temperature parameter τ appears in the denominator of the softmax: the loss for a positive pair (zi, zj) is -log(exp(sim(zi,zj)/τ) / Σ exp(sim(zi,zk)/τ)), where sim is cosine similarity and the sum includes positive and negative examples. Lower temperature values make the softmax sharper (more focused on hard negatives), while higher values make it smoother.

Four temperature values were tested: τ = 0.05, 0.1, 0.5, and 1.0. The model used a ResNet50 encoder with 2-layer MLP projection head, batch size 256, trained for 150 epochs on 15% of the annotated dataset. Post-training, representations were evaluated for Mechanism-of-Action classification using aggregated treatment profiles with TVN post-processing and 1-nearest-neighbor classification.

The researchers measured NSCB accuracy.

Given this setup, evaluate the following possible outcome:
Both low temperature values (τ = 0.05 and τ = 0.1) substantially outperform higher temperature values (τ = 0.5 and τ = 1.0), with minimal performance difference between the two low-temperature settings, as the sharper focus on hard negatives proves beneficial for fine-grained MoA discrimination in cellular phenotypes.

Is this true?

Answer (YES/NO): NO